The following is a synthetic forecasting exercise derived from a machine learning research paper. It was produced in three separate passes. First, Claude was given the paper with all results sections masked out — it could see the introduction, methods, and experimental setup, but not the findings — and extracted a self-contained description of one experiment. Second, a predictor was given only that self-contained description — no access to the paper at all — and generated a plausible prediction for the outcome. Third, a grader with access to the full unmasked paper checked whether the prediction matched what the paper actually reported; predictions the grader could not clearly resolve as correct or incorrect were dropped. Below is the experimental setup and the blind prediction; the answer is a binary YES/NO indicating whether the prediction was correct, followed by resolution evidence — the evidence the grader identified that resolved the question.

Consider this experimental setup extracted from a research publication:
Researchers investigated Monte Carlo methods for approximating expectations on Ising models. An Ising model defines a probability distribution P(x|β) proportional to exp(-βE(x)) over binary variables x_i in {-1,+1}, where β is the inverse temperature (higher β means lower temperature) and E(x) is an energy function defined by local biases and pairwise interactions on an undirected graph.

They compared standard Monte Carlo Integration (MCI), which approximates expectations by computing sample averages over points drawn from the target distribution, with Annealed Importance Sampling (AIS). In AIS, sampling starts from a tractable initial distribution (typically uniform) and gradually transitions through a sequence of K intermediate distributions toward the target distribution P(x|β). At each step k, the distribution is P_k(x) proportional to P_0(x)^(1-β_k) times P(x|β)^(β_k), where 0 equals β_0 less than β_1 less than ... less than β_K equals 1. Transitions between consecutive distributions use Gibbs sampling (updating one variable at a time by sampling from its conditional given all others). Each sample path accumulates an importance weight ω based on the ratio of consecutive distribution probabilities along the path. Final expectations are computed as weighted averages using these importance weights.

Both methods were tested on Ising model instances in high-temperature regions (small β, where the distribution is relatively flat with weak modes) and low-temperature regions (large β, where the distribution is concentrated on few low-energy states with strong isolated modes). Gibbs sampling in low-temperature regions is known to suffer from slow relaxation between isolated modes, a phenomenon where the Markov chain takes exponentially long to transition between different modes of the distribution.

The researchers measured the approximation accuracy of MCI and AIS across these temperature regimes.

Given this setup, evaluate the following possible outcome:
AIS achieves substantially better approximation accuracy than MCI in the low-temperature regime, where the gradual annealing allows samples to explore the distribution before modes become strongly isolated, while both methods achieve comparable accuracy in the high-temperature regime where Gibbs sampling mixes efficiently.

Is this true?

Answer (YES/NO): YES